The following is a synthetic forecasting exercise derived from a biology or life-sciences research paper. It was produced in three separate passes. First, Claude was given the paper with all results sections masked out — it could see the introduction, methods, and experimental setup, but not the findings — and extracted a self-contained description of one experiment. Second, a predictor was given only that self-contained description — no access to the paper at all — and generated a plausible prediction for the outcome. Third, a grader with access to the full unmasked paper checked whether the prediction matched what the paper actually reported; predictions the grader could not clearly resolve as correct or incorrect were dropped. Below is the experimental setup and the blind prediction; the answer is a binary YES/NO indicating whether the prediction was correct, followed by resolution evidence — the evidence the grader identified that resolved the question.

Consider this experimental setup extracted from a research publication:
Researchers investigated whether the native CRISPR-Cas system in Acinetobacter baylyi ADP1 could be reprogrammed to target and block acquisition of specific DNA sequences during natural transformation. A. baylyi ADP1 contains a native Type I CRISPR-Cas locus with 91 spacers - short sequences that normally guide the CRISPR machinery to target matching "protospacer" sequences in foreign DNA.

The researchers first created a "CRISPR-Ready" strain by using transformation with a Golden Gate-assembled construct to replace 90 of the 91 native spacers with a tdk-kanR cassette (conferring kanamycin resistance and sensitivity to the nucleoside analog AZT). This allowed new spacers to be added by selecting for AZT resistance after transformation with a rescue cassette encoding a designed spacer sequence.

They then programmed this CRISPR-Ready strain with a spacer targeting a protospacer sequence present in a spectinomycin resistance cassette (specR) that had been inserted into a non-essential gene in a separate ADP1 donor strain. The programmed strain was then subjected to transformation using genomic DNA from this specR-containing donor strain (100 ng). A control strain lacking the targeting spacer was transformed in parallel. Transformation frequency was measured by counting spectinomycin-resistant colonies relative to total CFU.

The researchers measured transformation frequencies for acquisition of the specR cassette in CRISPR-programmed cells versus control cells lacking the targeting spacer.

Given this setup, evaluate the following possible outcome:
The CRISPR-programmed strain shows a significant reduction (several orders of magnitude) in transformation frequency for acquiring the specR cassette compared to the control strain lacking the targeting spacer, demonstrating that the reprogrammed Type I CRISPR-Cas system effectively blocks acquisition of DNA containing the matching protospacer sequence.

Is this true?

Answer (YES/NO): YES